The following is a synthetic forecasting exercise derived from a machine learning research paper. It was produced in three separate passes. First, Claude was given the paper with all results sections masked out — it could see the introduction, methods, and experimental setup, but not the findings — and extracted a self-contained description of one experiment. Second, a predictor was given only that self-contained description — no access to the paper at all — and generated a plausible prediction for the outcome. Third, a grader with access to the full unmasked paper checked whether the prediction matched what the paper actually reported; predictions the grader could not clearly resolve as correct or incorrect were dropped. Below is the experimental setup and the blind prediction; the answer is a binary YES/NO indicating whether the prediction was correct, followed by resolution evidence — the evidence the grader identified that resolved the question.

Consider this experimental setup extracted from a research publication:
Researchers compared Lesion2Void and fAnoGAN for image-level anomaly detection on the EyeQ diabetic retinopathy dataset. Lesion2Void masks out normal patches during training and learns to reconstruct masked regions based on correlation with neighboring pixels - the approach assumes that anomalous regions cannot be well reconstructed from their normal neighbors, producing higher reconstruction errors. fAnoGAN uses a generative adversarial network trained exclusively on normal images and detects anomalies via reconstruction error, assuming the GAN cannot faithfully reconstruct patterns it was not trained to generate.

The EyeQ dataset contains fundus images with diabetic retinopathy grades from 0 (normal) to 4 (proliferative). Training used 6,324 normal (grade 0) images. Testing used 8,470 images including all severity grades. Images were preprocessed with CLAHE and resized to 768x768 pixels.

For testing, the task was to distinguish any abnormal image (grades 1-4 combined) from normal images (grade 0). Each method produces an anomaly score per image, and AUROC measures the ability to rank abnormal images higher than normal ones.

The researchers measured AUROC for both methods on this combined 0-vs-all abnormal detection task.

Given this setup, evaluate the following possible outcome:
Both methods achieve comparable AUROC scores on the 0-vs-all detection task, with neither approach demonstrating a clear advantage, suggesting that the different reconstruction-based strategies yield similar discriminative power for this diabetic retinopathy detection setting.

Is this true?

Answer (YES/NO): NO